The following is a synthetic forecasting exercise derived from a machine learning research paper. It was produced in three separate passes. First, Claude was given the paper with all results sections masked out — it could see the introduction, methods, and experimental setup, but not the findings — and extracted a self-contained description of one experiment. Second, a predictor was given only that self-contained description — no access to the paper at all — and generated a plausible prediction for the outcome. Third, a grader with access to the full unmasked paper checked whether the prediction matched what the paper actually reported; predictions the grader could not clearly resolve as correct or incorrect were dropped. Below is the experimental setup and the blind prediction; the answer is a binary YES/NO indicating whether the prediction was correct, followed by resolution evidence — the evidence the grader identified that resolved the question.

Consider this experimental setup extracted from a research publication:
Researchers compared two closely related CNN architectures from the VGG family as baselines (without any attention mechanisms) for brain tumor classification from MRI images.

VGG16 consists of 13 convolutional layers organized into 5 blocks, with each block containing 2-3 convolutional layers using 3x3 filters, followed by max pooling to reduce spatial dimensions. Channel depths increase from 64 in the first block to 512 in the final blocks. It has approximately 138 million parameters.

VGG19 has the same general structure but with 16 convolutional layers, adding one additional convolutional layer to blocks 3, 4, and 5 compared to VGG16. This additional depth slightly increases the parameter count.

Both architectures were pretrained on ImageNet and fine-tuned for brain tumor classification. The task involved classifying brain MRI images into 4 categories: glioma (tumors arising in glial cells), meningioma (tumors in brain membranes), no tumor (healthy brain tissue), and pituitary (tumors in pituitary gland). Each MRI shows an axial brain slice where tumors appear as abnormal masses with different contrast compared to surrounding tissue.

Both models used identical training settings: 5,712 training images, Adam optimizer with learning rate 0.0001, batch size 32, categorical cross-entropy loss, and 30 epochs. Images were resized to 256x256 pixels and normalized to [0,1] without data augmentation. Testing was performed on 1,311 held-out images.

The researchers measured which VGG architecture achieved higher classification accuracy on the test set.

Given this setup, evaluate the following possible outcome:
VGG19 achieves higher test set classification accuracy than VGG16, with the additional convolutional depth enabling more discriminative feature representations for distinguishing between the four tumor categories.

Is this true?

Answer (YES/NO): NO